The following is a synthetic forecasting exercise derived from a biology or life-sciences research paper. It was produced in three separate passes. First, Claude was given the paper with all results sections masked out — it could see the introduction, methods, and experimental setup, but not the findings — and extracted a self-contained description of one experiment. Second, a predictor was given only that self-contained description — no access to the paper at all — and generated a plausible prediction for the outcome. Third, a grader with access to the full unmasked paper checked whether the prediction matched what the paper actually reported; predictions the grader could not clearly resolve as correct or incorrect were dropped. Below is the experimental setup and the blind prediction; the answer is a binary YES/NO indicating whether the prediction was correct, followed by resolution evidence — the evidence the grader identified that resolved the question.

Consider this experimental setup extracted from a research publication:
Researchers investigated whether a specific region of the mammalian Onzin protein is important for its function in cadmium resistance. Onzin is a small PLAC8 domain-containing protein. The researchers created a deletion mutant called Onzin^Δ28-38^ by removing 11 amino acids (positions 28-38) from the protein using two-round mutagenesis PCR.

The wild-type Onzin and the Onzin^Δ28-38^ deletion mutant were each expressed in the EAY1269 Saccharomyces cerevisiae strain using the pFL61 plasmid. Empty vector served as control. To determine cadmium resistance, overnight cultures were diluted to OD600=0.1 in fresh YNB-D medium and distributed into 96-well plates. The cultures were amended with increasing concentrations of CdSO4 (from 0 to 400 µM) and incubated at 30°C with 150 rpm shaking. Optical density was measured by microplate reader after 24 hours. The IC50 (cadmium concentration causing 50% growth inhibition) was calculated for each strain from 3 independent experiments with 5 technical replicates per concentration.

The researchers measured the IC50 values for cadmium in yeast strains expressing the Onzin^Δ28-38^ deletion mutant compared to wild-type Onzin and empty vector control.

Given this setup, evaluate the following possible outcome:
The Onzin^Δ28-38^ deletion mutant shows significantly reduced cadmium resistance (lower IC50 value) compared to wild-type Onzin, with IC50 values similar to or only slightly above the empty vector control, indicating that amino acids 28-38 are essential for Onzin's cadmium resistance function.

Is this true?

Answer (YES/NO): NO